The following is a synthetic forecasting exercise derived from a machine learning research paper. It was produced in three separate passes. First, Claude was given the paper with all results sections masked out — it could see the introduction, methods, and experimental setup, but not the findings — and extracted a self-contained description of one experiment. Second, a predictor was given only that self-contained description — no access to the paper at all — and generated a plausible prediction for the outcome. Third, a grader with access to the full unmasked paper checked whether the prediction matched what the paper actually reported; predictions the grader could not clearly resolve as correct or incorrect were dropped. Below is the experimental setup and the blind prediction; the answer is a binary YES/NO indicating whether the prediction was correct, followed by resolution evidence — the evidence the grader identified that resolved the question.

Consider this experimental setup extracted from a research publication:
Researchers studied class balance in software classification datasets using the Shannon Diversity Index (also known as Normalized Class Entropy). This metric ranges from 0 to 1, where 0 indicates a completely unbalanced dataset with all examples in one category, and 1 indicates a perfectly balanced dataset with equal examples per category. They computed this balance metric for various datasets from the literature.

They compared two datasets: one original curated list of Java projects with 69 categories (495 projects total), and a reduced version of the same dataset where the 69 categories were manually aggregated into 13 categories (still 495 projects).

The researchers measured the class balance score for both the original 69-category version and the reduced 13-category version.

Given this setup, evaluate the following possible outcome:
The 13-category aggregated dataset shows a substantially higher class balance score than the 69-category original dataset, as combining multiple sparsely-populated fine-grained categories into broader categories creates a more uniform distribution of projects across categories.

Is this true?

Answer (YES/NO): NO